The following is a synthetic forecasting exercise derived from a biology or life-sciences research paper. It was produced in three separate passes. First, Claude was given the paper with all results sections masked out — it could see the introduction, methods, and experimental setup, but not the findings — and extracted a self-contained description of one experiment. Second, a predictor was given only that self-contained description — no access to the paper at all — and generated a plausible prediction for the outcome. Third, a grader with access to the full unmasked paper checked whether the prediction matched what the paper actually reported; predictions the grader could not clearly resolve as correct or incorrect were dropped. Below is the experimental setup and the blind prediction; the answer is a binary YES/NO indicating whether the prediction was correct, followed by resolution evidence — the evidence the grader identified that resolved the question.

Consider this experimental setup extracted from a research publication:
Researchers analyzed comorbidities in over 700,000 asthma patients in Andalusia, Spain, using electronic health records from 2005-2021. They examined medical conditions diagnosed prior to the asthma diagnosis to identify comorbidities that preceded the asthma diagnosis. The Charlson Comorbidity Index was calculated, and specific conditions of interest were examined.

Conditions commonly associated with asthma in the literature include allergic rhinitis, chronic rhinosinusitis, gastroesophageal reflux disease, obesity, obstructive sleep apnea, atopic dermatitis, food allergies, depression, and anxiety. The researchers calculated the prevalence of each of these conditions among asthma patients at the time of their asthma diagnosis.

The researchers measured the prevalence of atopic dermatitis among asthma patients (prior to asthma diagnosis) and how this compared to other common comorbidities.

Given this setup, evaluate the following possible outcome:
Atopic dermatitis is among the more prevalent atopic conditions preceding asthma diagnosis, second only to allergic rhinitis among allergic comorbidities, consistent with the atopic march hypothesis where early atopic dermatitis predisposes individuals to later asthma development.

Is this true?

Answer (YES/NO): NO